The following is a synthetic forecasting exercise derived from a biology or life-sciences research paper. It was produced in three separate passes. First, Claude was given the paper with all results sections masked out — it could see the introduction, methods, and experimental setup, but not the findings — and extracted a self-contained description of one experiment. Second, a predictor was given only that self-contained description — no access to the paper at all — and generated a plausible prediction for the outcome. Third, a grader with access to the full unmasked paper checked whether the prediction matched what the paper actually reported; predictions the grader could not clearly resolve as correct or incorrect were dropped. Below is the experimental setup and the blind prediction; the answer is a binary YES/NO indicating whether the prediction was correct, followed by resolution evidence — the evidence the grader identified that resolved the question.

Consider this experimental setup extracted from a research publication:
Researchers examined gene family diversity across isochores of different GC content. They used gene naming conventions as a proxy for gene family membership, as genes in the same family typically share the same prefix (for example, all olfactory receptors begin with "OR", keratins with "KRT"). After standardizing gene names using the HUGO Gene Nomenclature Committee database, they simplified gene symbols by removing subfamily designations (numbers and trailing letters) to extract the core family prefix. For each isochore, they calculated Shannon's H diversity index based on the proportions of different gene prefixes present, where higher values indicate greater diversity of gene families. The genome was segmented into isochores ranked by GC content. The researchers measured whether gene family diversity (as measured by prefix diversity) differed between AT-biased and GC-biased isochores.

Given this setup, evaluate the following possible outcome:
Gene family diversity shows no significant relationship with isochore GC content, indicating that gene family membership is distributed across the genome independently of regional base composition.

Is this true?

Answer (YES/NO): NO